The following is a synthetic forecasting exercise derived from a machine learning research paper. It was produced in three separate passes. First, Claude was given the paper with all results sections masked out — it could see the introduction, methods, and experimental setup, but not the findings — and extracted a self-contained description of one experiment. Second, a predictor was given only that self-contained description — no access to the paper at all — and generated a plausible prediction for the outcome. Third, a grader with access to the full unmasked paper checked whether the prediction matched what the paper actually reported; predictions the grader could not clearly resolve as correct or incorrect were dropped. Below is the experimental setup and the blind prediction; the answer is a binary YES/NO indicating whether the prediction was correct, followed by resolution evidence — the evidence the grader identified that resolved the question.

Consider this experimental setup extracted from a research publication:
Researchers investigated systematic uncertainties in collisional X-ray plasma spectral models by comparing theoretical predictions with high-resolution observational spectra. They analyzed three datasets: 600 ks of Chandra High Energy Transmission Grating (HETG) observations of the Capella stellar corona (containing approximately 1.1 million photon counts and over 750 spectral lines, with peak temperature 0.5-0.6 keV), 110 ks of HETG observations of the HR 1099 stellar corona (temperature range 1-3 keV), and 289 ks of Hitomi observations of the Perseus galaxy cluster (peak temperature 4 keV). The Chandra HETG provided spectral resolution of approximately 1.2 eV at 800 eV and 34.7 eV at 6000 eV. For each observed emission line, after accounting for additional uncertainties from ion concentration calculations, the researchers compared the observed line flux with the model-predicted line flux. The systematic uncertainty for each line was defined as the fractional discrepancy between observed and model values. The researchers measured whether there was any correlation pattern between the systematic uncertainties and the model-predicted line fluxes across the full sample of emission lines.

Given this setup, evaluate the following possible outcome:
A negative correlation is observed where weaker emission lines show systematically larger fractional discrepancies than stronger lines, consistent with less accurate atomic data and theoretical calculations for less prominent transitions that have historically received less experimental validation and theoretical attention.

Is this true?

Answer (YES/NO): YES